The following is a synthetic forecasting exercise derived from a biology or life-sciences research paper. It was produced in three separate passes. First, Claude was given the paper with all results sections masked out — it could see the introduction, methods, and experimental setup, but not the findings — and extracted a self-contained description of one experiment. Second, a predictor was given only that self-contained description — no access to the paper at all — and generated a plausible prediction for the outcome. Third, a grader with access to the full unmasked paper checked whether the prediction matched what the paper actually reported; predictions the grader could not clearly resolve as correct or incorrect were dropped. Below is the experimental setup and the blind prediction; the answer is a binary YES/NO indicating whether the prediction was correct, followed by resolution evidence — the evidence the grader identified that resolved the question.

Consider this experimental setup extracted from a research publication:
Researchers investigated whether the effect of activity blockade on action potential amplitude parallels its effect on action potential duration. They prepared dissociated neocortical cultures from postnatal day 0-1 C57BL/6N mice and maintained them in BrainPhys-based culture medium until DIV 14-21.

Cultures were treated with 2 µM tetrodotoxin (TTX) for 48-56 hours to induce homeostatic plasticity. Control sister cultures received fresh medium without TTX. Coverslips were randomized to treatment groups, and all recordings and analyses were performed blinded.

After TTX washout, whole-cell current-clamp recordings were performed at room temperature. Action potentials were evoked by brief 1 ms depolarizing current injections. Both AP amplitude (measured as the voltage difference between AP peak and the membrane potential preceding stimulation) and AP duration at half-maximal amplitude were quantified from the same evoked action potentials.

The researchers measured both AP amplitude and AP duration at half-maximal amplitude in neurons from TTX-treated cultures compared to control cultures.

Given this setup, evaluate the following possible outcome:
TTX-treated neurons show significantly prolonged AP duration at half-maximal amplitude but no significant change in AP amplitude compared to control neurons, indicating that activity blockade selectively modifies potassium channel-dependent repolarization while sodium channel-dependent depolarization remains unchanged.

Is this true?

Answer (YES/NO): NO